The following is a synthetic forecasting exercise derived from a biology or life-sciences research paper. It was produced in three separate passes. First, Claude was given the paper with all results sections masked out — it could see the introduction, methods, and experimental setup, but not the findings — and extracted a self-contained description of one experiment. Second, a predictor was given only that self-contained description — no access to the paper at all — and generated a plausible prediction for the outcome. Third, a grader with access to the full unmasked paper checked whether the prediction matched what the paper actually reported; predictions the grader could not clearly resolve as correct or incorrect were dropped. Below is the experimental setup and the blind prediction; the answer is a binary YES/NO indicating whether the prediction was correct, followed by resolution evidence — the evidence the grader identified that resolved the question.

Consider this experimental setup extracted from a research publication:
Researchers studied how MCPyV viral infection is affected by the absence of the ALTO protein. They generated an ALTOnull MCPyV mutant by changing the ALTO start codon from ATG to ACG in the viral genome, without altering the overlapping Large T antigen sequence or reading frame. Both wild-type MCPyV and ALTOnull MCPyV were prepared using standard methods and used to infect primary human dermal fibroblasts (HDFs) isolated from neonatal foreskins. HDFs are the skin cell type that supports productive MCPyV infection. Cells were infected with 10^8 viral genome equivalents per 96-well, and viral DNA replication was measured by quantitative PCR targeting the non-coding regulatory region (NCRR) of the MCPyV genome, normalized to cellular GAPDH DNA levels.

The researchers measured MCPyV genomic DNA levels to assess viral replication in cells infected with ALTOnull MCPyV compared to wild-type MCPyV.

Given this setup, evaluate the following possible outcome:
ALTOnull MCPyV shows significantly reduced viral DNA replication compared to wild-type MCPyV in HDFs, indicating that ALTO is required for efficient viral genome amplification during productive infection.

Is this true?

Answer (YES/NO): NO